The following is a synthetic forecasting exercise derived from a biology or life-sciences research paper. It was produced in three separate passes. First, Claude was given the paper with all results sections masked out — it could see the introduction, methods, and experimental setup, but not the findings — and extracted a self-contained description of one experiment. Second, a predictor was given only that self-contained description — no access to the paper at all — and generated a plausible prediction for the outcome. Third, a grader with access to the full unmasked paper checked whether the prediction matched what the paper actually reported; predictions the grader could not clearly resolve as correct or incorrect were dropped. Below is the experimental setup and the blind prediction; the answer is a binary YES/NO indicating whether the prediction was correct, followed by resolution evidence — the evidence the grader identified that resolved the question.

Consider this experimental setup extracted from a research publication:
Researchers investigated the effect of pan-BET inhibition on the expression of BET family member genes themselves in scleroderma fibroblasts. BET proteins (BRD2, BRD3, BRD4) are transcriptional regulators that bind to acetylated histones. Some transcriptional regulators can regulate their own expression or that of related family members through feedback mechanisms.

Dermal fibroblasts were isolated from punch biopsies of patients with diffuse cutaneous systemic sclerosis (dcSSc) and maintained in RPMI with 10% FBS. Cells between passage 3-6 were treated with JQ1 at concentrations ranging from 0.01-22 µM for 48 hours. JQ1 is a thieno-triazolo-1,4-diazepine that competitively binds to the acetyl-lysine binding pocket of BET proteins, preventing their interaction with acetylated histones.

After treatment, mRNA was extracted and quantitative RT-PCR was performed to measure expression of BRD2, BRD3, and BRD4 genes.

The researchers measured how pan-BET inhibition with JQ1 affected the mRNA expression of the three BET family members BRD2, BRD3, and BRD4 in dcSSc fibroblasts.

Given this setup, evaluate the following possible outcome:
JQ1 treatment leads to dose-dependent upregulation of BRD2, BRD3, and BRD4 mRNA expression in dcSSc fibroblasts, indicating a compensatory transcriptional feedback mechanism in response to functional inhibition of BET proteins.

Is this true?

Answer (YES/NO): NO